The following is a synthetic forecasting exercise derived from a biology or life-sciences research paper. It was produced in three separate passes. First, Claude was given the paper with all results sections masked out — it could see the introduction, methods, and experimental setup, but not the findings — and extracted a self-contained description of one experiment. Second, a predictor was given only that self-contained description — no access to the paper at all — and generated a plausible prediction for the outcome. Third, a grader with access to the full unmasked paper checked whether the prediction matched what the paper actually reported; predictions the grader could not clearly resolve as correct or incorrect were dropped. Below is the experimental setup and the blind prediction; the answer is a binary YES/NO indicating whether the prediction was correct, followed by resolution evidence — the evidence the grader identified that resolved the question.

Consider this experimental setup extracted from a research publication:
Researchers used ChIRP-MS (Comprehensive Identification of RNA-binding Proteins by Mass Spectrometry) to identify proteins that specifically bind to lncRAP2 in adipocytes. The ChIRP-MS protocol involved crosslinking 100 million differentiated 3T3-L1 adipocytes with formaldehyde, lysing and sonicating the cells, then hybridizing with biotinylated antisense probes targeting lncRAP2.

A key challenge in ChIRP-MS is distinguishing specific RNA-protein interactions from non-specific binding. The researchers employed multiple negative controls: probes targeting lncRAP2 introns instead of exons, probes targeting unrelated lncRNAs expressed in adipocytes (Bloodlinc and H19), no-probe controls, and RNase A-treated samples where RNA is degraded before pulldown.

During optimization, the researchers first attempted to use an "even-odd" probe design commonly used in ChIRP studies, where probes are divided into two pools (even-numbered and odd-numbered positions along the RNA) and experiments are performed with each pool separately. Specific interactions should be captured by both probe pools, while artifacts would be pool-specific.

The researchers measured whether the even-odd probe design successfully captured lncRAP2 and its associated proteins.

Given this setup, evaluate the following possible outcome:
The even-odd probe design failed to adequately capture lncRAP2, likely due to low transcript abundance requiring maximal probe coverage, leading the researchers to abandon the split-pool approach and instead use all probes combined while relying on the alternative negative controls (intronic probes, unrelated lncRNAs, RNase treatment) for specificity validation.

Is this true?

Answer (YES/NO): YES